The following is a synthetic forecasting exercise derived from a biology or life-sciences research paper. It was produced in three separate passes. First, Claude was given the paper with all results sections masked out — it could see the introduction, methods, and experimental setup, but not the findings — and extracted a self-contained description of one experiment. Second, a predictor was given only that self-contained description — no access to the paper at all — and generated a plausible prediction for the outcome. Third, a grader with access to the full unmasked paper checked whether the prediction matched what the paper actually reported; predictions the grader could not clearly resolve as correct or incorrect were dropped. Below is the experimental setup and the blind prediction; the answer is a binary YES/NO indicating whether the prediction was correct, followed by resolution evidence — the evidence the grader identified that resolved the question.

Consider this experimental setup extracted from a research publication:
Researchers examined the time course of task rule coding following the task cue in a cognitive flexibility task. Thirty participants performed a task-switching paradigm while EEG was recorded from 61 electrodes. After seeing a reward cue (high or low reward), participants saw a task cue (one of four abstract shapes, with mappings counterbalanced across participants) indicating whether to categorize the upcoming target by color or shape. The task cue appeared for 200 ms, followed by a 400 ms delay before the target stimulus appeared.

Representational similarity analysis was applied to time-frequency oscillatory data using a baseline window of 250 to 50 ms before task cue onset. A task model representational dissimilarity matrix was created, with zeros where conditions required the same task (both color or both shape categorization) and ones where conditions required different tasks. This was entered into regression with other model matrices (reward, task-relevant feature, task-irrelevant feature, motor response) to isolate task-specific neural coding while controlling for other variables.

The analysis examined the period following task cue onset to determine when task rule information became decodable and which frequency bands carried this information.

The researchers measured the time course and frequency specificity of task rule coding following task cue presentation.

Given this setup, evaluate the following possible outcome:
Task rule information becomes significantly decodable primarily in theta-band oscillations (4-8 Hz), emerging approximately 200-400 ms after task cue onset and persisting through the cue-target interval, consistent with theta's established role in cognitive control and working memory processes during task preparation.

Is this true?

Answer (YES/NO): NO